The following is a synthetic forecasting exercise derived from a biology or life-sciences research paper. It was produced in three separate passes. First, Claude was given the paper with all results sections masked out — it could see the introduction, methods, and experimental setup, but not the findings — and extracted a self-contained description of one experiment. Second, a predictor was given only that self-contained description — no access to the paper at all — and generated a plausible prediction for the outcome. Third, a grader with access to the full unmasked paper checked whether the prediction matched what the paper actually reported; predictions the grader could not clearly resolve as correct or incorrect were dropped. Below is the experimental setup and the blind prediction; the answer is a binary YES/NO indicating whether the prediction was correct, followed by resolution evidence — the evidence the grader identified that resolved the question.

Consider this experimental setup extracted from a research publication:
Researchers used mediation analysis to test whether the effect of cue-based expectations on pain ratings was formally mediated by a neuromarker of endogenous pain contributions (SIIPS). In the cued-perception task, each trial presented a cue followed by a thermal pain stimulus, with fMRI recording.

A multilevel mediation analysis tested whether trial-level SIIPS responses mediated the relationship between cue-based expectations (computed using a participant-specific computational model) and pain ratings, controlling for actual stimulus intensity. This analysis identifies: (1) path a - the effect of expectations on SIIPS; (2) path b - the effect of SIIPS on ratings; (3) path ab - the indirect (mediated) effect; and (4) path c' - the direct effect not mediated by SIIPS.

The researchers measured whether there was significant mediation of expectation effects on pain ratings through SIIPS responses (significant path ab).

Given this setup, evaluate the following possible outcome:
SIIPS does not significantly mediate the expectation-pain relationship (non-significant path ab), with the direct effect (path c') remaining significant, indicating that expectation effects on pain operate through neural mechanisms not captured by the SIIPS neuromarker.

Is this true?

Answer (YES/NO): NO